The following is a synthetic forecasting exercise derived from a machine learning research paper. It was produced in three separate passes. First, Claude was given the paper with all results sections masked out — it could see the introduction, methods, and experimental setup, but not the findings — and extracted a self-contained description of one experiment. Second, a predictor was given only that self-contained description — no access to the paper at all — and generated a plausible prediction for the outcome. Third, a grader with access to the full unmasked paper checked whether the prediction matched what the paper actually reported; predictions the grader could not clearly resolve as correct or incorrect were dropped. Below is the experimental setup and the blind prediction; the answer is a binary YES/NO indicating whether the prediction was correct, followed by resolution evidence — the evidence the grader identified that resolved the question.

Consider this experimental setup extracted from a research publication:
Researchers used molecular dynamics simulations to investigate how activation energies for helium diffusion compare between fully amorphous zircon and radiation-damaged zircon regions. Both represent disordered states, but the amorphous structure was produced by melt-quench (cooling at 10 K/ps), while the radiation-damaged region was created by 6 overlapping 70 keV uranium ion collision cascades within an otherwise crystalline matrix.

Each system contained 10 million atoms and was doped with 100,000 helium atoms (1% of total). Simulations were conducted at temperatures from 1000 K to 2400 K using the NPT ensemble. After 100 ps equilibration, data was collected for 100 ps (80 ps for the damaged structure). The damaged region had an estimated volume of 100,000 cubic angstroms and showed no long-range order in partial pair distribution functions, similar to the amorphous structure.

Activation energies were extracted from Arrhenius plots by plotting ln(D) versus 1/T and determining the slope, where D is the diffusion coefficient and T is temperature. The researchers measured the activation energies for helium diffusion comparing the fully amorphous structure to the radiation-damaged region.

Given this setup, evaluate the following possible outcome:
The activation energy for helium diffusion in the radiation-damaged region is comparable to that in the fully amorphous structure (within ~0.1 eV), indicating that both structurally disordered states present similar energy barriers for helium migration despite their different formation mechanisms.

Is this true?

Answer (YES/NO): NO